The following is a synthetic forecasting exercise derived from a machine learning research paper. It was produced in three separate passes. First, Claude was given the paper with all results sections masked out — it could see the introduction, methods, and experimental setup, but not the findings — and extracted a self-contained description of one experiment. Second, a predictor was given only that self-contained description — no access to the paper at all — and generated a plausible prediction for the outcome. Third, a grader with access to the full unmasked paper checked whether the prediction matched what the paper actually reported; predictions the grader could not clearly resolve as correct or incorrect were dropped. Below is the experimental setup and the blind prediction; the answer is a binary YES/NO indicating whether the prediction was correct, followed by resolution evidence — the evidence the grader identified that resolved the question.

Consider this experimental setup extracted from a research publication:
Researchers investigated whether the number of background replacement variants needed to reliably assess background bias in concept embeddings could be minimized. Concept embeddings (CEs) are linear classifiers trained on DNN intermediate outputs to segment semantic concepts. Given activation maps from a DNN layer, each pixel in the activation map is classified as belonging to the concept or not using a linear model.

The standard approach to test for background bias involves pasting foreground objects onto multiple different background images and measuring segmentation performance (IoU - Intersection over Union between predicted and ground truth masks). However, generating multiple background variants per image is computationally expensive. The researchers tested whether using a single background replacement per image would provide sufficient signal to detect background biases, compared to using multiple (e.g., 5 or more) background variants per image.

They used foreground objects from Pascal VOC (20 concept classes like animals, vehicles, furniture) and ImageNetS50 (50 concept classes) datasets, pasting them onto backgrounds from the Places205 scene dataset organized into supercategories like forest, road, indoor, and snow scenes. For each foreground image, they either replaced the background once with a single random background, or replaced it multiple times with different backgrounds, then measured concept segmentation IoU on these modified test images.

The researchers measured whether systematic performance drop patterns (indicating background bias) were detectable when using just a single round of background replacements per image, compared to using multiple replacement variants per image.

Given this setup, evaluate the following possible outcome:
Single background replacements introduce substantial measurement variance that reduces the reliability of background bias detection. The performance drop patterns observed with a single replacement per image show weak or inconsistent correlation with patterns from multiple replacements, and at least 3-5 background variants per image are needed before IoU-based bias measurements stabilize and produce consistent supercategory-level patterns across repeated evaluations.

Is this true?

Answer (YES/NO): NO